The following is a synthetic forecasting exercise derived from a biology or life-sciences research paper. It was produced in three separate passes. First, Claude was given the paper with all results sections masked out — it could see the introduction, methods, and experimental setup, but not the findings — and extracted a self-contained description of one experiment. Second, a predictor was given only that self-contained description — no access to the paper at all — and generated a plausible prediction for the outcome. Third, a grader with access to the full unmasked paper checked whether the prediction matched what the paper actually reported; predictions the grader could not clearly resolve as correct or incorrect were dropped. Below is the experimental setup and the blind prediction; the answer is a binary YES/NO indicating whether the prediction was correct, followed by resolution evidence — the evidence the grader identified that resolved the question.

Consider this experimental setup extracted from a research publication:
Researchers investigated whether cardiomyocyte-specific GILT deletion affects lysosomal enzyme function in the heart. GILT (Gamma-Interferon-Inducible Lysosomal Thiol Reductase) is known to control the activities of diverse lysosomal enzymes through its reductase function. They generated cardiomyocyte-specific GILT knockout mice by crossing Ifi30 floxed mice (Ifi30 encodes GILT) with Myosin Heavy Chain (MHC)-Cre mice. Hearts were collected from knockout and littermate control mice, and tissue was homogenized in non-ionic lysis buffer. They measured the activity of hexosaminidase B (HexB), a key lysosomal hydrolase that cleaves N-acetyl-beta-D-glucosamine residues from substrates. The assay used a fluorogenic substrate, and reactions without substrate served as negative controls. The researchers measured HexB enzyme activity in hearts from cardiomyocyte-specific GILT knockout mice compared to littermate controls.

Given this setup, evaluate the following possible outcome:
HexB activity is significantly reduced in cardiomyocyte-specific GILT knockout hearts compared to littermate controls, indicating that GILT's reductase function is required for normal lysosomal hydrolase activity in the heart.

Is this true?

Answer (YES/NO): NO